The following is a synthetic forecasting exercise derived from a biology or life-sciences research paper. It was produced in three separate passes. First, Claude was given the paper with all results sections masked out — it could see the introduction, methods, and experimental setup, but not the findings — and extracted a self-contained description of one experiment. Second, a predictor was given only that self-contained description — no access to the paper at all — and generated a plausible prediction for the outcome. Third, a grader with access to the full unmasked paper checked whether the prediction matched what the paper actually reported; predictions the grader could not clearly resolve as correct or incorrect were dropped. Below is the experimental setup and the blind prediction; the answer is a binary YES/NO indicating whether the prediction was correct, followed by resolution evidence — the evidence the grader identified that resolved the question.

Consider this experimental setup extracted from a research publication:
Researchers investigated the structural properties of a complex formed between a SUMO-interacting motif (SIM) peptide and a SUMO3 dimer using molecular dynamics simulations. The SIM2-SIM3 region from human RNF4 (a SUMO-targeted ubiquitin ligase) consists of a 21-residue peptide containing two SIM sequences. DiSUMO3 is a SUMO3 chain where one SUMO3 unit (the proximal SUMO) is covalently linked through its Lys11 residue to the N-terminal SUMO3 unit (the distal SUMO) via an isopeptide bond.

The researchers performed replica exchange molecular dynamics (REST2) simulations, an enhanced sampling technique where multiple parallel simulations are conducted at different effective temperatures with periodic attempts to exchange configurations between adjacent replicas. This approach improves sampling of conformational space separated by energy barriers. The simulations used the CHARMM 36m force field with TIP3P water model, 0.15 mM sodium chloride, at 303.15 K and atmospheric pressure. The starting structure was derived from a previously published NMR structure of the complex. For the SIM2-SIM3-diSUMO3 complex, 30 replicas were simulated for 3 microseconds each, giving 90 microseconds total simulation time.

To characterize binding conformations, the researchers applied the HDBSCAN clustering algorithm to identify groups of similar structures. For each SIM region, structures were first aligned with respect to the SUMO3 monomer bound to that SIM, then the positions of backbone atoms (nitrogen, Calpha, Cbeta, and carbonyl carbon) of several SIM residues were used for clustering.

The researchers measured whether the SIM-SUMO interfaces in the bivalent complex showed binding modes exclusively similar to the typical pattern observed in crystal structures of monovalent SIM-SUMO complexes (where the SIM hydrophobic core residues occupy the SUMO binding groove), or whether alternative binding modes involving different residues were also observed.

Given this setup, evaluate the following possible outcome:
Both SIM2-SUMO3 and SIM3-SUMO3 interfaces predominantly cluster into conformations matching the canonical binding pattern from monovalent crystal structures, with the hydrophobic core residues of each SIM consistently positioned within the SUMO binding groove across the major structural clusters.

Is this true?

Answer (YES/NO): NO